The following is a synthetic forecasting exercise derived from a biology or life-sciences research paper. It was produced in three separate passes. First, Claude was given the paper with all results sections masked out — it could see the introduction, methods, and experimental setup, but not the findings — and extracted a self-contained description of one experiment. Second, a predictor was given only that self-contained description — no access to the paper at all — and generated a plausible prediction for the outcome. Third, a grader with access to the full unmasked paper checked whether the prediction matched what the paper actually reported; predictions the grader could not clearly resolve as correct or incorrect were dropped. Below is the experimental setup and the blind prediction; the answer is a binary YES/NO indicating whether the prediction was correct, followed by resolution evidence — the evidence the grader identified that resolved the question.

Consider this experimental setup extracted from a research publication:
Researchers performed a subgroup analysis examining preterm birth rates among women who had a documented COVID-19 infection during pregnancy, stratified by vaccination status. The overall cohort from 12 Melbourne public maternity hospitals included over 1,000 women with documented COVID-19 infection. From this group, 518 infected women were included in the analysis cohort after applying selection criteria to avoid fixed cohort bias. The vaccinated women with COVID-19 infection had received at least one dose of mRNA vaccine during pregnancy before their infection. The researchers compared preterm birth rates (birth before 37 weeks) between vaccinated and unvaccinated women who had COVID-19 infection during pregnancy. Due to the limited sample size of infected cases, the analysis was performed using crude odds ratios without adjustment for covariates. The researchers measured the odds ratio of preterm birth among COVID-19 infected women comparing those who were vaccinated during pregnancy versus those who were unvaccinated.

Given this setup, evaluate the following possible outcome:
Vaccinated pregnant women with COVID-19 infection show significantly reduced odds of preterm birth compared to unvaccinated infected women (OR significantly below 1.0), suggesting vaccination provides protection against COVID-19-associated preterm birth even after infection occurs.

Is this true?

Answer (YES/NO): YES